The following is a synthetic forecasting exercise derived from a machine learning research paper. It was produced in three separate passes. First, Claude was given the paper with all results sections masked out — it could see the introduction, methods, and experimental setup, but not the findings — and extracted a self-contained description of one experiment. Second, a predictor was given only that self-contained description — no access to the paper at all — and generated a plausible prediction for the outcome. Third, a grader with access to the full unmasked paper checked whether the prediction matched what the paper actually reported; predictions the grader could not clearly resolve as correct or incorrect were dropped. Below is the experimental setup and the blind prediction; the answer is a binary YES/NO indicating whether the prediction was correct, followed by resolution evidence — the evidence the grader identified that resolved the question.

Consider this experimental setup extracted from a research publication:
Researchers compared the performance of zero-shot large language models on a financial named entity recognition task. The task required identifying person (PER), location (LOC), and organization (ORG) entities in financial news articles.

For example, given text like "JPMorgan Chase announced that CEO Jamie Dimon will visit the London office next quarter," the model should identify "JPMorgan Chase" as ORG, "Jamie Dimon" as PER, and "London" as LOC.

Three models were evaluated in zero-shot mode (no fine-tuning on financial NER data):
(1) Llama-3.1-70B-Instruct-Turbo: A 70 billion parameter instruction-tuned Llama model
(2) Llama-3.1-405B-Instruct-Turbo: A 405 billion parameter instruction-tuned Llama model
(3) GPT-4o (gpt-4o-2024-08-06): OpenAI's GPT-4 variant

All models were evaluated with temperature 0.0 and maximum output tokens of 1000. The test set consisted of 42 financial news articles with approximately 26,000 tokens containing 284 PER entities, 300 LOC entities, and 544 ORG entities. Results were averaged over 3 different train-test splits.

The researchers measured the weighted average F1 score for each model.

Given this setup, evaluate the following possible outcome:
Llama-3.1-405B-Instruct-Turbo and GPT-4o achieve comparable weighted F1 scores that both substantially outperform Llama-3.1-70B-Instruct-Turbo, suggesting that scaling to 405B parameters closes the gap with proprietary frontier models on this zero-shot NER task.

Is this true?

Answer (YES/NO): NO